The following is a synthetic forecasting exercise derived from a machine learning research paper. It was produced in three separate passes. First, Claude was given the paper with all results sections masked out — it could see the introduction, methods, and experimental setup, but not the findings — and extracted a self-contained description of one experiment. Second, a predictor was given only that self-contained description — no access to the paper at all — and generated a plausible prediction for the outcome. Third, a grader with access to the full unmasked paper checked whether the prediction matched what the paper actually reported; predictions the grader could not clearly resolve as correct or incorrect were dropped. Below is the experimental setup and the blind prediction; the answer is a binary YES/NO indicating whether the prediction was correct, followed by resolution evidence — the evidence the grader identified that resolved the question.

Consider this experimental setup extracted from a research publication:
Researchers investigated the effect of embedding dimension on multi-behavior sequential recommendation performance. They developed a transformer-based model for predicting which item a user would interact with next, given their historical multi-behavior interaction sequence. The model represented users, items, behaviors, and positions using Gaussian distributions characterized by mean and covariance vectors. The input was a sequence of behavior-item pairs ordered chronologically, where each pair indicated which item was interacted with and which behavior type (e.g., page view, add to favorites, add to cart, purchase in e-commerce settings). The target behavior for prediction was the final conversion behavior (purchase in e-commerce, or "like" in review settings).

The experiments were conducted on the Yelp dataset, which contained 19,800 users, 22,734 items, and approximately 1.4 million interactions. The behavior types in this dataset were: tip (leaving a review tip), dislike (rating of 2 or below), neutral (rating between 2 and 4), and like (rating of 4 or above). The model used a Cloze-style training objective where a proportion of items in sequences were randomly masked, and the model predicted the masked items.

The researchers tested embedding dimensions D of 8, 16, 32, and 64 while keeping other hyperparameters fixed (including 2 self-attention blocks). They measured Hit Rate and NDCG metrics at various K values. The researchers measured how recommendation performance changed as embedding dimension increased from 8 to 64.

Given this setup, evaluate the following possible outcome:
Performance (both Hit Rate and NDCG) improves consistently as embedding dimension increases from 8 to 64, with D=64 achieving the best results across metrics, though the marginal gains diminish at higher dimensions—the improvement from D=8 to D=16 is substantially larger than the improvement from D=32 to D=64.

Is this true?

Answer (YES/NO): NO